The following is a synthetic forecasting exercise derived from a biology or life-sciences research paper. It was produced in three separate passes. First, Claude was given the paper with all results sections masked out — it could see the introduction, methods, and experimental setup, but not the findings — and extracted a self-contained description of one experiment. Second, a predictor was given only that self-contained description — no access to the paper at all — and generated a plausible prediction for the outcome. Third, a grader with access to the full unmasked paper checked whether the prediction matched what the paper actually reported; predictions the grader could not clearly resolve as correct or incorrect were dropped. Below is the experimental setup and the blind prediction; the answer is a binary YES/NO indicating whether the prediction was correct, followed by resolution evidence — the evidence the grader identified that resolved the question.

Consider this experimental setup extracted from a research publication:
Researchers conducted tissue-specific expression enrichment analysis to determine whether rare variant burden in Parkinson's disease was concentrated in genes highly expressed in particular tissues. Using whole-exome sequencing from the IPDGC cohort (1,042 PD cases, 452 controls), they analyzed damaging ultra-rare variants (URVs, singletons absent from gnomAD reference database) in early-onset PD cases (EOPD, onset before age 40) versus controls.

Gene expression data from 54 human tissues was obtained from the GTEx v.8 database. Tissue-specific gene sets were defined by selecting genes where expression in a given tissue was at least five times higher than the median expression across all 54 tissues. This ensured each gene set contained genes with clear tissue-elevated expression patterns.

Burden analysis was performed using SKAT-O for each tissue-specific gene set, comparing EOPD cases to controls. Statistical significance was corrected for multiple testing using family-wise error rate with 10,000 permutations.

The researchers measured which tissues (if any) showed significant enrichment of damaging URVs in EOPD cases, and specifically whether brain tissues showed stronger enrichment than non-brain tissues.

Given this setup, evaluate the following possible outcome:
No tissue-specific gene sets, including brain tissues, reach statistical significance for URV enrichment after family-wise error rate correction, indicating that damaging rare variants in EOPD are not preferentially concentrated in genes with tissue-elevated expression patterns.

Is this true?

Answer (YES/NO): NO